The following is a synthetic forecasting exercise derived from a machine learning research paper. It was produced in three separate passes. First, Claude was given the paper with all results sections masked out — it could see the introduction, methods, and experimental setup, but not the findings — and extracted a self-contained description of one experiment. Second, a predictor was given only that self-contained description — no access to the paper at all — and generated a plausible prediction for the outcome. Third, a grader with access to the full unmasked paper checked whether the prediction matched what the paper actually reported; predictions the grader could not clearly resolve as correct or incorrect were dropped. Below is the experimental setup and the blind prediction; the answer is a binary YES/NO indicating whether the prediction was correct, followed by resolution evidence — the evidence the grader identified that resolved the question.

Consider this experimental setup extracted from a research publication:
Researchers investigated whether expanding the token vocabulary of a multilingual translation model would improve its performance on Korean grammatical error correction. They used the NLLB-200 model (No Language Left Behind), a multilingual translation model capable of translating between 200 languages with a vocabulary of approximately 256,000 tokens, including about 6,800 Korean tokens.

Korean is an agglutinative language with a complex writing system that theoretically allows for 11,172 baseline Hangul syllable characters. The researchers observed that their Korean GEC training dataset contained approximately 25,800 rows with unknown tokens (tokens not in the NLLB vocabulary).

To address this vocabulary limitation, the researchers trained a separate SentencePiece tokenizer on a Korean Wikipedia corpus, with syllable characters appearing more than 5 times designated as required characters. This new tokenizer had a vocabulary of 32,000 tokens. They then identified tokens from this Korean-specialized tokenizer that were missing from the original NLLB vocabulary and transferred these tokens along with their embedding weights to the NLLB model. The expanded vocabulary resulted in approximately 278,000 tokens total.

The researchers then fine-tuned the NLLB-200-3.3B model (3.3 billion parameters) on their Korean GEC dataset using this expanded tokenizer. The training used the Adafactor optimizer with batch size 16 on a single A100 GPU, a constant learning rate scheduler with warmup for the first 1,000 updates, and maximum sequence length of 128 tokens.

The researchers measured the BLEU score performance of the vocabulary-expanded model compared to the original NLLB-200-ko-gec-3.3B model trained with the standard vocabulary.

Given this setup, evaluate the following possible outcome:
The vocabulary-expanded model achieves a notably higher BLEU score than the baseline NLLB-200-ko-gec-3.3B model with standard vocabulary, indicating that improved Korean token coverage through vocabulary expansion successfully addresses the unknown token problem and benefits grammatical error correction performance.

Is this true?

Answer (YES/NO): NO